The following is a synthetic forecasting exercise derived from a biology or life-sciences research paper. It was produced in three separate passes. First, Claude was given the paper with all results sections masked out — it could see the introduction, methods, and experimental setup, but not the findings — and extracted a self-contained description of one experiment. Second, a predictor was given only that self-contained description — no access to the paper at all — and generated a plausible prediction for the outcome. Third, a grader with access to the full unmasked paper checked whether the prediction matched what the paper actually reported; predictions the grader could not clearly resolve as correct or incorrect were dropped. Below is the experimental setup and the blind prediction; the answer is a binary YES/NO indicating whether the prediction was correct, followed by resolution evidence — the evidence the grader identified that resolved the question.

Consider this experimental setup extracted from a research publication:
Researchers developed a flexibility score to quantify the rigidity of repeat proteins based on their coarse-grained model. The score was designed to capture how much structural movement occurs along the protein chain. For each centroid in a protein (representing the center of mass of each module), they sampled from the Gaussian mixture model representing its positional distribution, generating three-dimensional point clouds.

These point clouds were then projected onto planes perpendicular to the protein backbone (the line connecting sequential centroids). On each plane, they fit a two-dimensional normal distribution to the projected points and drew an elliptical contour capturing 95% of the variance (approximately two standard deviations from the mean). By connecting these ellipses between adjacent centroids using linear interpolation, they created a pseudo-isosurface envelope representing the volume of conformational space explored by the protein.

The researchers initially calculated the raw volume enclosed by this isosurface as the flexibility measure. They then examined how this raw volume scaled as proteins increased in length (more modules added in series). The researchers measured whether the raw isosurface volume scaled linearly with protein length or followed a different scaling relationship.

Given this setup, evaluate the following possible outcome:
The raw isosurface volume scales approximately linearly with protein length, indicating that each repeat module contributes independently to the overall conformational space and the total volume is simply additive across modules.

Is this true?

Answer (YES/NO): NO